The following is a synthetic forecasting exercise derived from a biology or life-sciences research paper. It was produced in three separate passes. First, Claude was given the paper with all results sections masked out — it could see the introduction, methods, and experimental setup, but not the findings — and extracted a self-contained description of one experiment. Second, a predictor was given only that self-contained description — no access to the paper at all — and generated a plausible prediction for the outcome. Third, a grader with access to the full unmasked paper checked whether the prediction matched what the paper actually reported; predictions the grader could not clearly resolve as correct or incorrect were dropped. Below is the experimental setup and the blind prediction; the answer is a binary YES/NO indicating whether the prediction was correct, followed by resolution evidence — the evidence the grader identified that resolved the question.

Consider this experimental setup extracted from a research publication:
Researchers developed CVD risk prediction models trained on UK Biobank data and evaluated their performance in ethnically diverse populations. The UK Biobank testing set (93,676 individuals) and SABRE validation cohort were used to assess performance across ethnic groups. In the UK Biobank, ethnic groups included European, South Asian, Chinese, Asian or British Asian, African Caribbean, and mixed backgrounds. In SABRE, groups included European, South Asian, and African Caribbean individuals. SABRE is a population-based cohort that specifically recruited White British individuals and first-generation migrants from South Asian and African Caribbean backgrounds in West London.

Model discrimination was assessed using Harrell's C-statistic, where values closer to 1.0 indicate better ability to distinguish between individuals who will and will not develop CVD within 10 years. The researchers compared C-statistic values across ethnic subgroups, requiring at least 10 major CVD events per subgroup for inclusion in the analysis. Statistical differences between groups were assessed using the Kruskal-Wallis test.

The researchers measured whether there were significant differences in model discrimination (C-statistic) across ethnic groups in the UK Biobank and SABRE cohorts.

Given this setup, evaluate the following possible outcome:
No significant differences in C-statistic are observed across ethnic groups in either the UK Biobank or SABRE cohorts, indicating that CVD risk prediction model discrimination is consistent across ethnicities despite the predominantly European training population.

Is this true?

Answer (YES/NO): YES